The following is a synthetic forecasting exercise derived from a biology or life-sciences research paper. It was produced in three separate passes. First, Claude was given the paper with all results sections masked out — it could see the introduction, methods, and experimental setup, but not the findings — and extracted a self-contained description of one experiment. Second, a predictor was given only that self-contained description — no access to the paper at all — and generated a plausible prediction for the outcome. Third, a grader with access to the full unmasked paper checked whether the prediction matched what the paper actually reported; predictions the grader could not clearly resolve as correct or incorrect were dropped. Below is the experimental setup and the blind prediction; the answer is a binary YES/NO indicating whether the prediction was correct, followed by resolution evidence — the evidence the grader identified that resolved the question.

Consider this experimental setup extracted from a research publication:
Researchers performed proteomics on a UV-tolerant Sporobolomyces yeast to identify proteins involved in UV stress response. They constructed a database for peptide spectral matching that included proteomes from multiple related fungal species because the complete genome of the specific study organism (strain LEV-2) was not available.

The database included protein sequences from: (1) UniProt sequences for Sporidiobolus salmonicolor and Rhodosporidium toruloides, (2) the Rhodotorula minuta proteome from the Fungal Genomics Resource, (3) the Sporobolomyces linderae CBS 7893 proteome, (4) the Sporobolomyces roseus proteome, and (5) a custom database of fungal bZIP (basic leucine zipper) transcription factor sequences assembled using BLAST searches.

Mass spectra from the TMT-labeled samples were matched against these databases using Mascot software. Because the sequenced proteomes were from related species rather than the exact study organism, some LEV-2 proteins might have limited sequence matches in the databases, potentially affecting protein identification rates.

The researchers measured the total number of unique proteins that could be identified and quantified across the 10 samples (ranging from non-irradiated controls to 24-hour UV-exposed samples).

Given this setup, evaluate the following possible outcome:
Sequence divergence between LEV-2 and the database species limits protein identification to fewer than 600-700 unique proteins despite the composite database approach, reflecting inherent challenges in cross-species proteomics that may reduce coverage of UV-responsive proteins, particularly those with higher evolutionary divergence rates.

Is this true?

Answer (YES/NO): NO